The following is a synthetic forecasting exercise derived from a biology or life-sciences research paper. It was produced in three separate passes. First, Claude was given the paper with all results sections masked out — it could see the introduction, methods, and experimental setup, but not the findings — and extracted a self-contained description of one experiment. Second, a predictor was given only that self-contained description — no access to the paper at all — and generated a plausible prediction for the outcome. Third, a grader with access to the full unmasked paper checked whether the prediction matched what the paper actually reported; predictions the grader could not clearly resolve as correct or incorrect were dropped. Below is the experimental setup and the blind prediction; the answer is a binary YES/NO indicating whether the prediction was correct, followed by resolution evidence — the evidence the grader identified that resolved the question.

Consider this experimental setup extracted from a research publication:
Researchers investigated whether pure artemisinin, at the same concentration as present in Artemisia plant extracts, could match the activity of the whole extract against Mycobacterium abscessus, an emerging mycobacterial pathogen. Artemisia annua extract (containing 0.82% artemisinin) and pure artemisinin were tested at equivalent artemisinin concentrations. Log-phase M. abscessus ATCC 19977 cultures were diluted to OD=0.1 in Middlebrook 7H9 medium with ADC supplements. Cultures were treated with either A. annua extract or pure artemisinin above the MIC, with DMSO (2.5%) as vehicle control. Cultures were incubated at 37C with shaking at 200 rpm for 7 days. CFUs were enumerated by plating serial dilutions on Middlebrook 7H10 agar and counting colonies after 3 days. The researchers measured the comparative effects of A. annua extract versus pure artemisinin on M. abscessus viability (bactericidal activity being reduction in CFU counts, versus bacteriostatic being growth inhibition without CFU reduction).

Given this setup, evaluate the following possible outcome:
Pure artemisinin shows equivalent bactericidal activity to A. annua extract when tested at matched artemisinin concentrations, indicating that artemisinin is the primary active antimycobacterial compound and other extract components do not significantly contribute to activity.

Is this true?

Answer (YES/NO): NO